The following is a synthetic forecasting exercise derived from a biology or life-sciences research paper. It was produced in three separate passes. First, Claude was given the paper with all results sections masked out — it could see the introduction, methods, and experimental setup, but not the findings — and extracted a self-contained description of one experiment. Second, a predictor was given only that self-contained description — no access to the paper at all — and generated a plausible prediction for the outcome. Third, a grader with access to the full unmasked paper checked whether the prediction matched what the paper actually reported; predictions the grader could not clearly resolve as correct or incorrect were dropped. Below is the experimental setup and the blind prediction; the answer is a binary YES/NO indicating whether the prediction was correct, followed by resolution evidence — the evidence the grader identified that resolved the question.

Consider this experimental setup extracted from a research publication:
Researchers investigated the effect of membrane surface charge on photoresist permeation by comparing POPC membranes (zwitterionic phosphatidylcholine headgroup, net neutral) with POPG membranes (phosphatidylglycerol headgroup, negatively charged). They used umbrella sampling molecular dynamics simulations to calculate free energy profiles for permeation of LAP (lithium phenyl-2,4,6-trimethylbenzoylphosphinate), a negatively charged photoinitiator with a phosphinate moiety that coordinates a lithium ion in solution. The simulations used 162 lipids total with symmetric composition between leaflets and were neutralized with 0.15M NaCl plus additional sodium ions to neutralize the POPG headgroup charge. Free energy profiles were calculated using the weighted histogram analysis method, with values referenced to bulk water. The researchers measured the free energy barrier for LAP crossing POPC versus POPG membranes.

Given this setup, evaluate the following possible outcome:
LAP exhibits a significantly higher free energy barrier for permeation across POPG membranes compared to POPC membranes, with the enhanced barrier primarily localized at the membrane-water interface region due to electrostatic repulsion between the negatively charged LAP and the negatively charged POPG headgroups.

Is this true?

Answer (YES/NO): NO